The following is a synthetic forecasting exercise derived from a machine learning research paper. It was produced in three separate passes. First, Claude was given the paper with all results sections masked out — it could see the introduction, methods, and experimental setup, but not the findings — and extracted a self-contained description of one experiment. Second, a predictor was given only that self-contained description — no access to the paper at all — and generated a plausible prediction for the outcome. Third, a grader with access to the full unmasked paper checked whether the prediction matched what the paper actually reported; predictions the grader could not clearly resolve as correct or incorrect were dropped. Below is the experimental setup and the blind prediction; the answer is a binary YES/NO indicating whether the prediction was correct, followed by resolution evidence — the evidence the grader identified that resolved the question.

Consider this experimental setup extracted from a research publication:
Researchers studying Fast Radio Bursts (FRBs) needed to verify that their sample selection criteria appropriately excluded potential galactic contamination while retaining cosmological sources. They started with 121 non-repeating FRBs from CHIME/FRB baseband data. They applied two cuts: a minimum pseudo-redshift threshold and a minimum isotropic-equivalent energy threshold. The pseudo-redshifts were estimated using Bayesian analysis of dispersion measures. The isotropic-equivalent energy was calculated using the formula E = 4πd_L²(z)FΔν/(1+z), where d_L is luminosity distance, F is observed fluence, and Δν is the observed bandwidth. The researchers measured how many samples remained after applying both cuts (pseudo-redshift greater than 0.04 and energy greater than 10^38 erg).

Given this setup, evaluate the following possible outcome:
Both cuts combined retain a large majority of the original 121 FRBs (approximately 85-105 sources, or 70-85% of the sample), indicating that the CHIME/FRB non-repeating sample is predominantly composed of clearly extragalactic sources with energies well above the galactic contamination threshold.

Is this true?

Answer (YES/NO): NO